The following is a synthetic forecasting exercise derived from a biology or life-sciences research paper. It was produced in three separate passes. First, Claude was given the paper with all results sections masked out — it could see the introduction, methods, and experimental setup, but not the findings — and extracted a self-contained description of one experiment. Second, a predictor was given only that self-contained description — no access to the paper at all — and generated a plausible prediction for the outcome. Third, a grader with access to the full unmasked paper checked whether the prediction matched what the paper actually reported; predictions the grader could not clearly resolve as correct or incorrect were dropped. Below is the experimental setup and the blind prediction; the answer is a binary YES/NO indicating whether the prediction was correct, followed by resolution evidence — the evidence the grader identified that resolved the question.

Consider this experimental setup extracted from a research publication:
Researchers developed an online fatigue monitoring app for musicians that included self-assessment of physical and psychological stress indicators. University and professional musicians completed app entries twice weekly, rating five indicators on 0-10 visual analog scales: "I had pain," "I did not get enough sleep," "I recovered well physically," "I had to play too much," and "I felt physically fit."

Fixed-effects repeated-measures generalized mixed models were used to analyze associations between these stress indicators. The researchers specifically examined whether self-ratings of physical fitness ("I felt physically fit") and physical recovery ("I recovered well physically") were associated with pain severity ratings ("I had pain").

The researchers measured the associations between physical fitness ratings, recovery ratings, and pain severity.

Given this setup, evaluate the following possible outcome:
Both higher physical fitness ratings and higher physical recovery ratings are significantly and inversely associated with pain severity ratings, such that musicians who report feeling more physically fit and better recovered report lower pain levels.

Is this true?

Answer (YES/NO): YES